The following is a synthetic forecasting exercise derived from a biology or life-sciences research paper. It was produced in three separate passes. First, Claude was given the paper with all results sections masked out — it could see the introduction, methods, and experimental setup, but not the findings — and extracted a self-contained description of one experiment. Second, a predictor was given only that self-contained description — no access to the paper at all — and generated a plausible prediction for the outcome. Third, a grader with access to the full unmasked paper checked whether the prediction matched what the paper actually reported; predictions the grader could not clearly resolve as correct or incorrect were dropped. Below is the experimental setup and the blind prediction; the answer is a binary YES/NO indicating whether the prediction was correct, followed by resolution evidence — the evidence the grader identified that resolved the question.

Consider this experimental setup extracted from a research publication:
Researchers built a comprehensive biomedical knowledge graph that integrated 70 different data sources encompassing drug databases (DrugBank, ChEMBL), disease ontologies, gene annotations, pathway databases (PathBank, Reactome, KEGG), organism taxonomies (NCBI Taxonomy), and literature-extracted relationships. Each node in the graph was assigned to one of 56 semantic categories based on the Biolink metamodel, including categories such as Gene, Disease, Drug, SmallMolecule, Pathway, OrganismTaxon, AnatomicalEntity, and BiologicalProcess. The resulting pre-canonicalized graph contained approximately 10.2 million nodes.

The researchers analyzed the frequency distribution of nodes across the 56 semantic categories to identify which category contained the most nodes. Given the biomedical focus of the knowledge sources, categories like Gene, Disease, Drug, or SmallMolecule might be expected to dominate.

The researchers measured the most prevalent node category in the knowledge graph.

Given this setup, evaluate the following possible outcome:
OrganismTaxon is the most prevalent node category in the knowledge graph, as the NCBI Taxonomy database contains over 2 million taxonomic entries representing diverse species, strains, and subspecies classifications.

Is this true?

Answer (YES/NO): YES